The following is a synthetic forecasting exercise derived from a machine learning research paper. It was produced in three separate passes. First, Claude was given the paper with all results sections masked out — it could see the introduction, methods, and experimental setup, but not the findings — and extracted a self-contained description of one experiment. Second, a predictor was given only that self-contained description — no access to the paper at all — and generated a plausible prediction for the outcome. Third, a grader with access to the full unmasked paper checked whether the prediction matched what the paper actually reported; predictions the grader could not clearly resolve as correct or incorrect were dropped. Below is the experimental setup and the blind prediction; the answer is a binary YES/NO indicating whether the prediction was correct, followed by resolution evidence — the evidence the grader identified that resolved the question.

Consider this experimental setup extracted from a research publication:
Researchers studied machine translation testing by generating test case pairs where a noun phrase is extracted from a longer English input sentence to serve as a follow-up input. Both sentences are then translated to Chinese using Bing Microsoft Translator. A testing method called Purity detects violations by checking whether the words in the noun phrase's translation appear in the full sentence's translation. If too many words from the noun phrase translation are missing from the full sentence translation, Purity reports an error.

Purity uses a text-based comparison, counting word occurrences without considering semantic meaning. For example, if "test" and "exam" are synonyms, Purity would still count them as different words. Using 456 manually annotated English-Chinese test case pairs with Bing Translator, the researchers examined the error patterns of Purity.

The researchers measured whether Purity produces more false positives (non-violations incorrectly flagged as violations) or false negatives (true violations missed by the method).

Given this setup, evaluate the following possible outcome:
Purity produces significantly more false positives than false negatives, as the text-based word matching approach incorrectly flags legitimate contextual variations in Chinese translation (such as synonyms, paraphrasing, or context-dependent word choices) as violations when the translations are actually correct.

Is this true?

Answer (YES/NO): YES